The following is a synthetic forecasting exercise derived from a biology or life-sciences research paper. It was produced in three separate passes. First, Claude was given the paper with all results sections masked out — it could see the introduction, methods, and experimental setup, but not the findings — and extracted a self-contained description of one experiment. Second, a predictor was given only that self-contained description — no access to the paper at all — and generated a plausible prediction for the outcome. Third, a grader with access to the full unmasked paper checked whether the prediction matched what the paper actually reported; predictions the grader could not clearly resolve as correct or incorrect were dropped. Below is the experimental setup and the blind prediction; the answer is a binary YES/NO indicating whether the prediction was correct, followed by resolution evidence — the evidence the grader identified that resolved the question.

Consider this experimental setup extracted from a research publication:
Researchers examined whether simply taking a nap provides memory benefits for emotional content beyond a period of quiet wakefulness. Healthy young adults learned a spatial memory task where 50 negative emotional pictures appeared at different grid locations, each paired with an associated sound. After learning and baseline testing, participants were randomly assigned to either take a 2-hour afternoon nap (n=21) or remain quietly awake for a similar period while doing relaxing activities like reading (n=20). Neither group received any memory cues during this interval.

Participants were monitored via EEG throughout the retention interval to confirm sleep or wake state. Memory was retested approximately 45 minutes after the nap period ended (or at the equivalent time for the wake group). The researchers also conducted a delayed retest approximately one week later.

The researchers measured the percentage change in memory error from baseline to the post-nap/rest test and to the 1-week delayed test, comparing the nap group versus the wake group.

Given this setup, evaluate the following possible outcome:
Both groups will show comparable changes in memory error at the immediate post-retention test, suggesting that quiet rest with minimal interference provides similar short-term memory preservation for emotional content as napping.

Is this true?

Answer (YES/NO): YES